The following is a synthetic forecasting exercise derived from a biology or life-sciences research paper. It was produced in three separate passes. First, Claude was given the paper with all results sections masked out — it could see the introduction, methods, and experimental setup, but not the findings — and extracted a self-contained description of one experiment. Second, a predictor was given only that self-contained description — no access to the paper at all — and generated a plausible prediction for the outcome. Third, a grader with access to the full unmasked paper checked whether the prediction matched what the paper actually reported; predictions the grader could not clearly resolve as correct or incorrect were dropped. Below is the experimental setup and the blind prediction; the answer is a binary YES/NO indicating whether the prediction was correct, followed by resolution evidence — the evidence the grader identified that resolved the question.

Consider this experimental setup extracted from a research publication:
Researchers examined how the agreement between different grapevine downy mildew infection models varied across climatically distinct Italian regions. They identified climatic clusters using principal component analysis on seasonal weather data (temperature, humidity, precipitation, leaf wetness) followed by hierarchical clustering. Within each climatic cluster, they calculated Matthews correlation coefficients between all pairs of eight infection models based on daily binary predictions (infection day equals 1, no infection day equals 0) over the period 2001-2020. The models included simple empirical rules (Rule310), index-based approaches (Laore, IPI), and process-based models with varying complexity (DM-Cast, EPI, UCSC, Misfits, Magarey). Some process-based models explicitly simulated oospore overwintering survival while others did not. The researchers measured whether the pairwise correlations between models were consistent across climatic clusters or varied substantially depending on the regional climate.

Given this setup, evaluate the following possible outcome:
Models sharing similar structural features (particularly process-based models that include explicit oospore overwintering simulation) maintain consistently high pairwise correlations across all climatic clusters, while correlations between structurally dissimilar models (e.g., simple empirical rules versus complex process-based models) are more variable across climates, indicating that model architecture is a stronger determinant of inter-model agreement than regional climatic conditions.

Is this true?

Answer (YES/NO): NO